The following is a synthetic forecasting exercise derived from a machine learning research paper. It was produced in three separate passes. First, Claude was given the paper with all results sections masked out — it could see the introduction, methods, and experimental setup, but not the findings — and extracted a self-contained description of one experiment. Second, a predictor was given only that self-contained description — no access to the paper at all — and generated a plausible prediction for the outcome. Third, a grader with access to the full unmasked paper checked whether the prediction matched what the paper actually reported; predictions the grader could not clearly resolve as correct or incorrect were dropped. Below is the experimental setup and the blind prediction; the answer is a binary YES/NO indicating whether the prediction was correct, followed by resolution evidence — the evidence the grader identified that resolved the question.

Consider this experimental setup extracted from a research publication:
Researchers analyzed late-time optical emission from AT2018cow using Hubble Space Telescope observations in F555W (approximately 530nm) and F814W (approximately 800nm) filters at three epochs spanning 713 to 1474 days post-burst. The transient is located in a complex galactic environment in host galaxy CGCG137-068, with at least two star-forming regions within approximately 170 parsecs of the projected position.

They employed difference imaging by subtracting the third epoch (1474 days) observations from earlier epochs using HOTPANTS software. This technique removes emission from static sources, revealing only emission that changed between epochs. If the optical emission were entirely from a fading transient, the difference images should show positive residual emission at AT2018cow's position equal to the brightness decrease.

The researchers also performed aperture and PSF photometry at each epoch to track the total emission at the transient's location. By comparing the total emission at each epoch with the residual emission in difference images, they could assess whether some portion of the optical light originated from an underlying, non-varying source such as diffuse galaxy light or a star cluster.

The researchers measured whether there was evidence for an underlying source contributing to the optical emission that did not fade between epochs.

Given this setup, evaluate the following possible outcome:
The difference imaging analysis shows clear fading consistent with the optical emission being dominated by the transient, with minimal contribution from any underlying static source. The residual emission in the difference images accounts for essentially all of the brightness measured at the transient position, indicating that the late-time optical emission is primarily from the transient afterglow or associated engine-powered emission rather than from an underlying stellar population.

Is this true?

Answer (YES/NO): NO